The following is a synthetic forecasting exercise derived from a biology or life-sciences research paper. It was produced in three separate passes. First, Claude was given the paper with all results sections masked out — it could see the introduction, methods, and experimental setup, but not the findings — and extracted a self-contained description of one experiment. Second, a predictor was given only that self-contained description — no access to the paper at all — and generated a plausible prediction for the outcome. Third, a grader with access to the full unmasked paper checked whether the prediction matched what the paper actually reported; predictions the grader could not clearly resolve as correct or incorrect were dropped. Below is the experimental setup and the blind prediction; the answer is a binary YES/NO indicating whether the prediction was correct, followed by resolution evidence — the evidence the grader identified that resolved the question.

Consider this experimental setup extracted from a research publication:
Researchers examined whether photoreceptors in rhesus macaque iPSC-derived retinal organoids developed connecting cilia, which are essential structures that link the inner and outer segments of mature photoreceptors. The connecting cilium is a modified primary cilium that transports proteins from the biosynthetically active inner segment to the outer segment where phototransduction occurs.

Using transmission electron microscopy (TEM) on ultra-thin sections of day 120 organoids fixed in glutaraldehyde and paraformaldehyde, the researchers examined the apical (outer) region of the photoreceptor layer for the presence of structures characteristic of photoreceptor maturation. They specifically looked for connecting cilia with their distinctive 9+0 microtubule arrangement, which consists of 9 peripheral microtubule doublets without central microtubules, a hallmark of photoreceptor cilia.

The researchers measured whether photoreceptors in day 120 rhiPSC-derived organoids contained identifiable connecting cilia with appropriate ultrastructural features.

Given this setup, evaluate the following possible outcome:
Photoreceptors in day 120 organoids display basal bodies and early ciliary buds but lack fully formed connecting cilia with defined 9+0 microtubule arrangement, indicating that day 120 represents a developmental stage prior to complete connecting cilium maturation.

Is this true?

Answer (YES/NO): NO